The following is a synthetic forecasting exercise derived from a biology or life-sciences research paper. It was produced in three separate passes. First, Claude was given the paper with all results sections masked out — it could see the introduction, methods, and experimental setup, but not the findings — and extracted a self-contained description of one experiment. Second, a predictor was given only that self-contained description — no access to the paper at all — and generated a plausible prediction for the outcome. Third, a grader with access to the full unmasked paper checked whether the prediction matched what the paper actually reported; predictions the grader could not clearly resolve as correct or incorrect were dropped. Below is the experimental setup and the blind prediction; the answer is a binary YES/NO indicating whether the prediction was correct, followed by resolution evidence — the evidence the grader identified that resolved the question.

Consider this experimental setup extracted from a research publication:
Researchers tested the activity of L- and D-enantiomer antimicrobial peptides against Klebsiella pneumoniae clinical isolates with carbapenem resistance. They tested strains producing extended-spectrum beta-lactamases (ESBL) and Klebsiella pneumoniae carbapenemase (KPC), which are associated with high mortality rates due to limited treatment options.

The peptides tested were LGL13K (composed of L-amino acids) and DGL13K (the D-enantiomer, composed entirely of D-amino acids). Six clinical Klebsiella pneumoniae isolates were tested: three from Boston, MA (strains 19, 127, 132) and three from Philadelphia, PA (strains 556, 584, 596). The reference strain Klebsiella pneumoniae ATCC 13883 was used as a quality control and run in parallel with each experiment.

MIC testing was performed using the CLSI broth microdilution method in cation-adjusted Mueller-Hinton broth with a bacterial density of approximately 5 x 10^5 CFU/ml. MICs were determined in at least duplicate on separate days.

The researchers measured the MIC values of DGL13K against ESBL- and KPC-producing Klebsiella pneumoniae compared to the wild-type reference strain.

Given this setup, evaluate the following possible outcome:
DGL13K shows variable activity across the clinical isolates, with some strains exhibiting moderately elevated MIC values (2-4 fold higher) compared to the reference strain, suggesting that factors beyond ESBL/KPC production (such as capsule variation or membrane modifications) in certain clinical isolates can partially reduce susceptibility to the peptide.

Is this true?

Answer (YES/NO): NO